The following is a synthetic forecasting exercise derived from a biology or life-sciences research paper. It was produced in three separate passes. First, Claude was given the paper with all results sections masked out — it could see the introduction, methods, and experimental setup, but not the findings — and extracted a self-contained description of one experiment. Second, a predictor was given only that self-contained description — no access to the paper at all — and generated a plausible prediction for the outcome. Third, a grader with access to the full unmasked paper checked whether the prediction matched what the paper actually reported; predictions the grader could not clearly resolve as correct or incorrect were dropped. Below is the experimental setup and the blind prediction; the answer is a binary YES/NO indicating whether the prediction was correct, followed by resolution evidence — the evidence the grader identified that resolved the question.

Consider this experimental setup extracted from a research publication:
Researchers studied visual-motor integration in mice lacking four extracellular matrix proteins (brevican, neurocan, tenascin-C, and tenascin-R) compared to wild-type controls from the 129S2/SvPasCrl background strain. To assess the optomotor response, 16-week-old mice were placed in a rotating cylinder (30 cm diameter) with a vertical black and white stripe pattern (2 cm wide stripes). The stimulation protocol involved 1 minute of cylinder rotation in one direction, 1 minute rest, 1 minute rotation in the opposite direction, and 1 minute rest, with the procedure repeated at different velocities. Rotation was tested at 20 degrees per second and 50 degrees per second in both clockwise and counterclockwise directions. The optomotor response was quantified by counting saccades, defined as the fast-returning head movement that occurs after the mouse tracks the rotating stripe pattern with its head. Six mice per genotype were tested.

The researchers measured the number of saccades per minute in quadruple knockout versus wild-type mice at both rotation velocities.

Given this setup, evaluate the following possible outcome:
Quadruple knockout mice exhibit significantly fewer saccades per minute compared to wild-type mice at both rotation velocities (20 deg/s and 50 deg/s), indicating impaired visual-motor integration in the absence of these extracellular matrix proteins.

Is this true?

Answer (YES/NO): YES